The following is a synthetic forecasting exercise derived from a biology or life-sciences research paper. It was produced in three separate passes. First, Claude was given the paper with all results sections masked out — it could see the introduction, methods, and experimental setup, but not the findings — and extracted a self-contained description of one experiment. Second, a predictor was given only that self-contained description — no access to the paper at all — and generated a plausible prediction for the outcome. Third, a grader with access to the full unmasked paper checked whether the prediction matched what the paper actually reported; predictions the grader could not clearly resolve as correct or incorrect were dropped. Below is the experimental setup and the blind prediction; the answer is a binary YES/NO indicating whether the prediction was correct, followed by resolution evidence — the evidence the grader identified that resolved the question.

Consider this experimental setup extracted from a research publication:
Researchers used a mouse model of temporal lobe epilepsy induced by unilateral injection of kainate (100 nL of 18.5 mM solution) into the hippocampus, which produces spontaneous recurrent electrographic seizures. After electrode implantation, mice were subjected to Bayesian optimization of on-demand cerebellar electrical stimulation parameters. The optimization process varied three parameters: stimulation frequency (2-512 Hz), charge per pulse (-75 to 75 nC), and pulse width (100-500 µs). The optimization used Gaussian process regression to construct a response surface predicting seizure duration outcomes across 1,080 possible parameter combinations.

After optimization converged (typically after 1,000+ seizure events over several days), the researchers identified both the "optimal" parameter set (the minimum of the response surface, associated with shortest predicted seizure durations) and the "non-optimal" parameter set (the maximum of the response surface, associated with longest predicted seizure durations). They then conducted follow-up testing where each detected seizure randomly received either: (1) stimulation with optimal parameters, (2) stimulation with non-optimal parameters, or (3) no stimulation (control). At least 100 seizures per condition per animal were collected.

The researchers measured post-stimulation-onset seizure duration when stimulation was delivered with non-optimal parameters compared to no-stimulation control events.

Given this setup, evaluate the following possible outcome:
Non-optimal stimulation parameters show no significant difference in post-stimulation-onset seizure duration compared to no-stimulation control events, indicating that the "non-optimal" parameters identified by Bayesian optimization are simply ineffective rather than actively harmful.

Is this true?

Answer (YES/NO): YES